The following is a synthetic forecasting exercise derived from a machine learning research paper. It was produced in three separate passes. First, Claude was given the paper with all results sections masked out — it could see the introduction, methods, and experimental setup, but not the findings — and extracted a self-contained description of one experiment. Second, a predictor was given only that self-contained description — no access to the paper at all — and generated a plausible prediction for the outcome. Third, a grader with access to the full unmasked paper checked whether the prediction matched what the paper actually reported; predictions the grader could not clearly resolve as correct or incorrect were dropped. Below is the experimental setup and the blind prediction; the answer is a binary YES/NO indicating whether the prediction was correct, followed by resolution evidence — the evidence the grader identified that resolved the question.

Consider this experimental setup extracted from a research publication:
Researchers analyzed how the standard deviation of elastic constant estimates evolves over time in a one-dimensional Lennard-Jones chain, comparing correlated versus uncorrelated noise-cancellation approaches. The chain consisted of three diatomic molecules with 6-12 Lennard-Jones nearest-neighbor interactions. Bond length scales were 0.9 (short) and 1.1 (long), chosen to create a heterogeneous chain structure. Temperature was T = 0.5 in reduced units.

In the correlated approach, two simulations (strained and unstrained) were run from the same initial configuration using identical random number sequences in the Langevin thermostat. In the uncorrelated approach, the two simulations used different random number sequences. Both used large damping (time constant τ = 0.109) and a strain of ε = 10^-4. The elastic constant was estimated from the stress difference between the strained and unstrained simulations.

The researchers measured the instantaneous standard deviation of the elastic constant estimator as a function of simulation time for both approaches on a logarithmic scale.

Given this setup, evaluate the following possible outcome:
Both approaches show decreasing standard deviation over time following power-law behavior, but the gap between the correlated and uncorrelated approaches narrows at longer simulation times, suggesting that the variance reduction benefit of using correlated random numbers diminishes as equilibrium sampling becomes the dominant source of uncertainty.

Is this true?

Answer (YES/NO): NO